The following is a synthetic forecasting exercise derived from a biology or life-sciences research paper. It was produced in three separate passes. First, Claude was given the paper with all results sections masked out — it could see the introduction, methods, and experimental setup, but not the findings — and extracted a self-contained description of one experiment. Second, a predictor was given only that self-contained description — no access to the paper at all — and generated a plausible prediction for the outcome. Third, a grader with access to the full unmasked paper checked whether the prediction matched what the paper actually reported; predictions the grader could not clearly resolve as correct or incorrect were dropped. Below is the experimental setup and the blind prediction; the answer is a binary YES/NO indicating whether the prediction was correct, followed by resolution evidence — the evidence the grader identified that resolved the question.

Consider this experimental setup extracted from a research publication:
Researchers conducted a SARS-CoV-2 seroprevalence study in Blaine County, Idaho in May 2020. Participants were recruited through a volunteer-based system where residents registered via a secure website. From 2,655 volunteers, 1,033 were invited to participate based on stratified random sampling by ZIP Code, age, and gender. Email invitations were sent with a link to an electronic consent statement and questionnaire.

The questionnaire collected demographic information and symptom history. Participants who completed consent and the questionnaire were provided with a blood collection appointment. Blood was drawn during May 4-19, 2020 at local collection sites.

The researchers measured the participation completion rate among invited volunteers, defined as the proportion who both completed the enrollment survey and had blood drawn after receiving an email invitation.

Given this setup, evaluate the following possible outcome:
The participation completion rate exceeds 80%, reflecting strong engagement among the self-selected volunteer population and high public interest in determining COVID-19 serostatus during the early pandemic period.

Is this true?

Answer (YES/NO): YES